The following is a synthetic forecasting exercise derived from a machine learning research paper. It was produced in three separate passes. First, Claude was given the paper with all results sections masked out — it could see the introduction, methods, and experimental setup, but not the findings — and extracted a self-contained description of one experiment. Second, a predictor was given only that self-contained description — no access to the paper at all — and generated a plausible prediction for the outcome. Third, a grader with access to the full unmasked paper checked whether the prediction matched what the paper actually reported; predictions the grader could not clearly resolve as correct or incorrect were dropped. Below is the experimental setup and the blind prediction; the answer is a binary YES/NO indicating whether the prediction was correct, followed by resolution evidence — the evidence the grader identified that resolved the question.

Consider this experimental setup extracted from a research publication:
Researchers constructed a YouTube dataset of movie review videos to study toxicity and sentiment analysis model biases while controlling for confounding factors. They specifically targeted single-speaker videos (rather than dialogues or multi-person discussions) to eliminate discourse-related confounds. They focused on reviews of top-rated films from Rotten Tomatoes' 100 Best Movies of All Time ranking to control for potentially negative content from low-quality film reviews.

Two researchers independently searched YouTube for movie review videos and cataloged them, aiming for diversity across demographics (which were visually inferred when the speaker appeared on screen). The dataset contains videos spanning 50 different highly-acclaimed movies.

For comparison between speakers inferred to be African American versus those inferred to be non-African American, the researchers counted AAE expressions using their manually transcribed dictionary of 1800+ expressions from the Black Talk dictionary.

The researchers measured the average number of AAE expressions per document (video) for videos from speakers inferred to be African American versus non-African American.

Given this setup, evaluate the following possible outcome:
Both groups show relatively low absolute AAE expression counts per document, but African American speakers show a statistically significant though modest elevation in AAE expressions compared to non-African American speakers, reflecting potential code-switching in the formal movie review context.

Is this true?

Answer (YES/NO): NO